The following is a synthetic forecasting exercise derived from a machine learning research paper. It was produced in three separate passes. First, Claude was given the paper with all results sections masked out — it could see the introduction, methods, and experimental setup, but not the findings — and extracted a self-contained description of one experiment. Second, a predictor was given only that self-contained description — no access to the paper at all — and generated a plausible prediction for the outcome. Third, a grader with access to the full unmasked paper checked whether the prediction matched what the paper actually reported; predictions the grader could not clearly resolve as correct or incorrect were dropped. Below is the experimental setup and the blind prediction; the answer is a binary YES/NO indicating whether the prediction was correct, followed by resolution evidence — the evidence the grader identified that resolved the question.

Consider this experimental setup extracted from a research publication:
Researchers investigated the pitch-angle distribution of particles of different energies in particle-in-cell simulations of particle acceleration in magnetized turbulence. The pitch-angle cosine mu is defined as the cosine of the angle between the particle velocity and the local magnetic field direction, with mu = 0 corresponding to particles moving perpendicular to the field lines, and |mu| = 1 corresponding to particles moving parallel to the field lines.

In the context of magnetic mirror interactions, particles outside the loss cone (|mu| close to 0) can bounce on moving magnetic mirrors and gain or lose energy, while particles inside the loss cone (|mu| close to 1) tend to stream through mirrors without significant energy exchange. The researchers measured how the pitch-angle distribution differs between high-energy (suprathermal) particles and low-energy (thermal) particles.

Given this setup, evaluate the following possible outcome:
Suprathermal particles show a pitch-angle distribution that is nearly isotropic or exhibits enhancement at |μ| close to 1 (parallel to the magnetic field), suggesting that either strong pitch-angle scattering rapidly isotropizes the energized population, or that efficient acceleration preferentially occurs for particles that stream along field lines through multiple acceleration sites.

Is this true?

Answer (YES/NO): NO